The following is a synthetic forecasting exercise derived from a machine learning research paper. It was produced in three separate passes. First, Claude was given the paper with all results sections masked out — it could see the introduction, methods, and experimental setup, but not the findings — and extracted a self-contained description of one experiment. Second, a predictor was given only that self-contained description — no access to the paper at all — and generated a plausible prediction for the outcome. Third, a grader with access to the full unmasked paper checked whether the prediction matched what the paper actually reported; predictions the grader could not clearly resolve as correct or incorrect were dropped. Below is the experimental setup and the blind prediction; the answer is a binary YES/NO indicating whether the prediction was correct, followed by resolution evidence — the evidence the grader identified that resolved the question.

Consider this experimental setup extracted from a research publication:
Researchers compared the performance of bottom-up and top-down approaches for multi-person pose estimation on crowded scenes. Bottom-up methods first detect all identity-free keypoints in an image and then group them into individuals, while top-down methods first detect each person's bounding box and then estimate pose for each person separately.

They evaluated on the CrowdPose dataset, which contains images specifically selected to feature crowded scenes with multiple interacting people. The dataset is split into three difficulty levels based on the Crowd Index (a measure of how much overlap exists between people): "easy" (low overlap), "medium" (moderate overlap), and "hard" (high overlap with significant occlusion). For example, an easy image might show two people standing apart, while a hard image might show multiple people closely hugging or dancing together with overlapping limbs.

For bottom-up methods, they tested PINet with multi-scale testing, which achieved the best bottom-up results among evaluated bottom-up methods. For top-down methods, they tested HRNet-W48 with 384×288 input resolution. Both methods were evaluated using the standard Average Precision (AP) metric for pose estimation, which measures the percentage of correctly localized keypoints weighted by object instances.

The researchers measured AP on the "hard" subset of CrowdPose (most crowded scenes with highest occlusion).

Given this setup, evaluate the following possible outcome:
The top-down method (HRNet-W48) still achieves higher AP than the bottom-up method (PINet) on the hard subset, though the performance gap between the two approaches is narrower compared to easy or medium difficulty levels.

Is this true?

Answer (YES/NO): NO